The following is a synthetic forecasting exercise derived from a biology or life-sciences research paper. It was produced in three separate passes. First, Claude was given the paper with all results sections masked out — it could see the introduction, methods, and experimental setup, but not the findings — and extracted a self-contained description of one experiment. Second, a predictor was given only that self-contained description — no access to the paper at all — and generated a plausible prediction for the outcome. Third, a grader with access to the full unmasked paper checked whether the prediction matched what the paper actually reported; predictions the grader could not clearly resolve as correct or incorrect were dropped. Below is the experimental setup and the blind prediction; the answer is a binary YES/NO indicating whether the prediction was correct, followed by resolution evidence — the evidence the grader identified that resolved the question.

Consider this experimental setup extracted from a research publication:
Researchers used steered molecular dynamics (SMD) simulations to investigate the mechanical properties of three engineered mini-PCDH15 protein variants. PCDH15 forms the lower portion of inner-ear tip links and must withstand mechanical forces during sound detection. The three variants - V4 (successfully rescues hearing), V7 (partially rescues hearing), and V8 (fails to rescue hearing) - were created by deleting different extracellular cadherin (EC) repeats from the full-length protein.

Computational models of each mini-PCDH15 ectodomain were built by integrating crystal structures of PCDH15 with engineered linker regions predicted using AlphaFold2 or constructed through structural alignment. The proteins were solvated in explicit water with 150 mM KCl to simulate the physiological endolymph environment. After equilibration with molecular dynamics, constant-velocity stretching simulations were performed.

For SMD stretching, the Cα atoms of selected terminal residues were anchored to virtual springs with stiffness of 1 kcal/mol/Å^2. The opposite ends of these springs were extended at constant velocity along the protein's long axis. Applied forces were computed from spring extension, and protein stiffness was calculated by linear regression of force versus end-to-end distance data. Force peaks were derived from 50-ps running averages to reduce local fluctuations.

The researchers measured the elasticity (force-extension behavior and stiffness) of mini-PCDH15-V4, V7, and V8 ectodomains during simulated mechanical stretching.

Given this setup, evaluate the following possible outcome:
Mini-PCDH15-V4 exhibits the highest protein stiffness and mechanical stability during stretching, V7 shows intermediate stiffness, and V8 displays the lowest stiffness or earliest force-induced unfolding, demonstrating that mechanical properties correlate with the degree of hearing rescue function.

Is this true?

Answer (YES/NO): NO